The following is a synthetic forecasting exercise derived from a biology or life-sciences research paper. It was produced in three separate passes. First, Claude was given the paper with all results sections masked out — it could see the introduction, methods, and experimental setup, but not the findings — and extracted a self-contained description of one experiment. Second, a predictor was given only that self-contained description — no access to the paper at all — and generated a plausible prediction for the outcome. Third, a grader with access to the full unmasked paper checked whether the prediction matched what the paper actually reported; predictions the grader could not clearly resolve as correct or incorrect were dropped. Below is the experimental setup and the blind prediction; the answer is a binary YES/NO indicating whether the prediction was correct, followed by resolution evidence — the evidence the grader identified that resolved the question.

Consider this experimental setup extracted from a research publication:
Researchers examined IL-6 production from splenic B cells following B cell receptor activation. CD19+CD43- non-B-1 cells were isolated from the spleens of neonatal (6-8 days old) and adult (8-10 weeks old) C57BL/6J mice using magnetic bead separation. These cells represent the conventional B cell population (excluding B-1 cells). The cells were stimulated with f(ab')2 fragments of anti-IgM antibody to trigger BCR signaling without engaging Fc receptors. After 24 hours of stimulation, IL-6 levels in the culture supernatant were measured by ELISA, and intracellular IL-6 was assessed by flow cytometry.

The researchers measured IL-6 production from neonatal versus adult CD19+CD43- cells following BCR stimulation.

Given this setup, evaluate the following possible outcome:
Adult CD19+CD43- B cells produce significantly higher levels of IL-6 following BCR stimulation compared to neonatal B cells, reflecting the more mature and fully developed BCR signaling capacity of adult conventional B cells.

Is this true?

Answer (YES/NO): NO